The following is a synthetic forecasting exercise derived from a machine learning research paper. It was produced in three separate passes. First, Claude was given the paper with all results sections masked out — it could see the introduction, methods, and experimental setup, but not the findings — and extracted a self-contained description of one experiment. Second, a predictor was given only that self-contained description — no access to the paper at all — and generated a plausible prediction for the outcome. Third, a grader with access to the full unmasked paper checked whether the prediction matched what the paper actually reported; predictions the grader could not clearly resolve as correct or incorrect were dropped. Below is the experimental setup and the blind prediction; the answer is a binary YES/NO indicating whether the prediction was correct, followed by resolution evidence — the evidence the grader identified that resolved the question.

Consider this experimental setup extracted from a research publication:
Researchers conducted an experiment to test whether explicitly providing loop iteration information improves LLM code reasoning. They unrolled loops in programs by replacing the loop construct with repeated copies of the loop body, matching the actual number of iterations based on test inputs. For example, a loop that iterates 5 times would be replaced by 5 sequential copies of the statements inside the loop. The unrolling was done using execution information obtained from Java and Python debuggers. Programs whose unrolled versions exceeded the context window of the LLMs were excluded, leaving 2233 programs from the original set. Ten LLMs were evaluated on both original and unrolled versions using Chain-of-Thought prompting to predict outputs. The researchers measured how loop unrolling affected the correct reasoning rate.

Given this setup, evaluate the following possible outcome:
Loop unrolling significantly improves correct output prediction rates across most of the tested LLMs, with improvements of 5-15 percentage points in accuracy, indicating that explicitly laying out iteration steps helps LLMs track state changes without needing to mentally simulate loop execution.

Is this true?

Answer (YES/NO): NO